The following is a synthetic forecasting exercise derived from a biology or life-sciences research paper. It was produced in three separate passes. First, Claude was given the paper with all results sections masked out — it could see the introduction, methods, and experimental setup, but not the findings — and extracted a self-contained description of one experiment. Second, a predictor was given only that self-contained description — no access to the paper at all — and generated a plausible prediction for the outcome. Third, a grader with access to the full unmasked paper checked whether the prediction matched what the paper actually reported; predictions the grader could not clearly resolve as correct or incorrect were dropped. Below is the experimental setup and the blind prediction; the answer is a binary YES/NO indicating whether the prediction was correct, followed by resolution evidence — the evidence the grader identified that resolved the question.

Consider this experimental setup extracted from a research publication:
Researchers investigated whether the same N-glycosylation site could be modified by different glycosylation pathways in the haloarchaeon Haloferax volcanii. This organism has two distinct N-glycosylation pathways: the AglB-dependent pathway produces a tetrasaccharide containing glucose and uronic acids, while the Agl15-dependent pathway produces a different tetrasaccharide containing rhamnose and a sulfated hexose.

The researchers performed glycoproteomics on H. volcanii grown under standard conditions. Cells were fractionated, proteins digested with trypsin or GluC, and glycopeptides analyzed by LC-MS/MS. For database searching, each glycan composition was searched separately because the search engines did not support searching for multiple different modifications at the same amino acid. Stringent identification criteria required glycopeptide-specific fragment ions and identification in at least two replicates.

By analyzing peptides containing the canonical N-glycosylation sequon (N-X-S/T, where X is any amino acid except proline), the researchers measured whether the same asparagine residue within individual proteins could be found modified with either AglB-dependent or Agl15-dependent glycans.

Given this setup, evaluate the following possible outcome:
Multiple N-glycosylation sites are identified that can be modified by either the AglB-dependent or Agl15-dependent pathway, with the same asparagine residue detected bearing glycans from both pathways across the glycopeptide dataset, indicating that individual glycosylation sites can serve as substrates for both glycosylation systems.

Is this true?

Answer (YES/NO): YES